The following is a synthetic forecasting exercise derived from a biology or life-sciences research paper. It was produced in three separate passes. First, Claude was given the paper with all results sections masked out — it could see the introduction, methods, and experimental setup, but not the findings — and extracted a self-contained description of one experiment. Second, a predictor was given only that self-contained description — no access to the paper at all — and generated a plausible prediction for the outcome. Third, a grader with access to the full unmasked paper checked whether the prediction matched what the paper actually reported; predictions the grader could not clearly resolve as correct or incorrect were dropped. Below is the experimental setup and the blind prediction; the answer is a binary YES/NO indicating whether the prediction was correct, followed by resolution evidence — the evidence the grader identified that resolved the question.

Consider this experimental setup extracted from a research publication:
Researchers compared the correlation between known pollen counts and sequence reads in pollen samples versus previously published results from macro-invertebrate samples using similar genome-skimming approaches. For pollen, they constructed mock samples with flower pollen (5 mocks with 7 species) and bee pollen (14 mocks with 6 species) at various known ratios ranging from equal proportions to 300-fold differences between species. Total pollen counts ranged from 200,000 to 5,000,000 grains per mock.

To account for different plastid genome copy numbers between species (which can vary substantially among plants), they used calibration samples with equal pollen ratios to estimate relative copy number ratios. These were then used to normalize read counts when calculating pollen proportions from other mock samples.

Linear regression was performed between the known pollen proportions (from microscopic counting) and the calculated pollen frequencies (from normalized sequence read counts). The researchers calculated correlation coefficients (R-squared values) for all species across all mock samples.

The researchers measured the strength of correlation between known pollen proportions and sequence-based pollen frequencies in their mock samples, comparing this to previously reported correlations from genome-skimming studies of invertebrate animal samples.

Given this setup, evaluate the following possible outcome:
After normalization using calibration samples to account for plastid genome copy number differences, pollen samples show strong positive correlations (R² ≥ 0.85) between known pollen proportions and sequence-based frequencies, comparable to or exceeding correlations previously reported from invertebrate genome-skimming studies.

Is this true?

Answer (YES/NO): YES